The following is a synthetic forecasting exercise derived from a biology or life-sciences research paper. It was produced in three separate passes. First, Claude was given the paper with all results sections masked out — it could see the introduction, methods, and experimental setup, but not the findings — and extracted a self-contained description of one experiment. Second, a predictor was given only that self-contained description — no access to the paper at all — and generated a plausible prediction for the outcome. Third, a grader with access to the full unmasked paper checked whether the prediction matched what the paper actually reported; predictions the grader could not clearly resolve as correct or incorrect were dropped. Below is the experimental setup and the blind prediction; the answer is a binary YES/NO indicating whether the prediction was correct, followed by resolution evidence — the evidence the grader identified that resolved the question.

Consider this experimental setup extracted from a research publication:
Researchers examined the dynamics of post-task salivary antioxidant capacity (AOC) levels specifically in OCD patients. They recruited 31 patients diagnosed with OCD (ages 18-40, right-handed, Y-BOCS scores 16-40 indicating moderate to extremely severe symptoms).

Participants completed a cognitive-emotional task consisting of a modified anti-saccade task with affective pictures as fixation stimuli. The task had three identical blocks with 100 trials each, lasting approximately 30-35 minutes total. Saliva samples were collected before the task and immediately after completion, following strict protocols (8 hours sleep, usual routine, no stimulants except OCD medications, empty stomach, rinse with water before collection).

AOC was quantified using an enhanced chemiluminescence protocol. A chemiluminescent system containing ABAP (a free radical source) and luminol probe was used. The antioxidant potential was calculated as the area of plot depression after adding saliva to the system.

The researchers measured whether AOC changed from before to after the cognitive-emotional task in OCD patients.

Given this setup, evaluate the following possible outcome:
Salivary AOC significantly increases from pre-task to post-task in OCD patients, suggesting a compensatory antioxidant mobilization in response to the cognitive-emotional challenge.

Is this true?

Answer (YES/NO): NO